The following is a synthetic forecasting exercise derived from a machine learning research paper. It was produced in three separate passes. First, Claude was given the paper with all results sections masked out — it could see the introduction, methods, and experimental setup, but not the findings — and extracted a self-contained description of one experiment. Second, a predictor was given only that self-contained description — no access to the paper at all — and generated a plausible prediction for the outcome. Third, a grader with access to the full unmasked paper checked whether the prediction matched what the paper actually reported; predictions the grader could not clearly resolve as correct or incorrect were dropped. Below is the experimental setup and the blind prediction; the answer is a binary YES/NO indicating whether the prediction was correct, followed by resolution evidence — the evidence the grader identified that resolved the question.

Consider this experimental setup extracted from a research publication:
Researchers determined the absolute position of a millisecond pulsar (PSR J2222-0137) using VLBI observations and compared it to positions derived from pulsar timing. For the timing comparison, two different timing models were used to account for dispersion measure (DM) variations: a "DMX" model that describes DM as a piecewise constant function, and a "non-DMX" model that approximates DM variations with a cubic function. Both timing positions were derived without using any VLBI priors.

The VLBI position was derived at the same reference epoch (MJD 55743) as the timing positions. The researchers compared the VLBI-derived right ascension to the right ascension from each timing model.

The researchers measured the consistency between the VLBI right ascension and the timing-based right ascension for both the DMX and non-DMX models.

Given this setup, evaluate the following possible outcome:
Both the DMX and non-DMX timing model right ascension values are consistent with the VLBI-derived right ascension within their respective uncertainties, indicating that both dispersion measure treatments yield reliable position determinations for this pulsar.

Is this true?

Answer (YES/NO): NO